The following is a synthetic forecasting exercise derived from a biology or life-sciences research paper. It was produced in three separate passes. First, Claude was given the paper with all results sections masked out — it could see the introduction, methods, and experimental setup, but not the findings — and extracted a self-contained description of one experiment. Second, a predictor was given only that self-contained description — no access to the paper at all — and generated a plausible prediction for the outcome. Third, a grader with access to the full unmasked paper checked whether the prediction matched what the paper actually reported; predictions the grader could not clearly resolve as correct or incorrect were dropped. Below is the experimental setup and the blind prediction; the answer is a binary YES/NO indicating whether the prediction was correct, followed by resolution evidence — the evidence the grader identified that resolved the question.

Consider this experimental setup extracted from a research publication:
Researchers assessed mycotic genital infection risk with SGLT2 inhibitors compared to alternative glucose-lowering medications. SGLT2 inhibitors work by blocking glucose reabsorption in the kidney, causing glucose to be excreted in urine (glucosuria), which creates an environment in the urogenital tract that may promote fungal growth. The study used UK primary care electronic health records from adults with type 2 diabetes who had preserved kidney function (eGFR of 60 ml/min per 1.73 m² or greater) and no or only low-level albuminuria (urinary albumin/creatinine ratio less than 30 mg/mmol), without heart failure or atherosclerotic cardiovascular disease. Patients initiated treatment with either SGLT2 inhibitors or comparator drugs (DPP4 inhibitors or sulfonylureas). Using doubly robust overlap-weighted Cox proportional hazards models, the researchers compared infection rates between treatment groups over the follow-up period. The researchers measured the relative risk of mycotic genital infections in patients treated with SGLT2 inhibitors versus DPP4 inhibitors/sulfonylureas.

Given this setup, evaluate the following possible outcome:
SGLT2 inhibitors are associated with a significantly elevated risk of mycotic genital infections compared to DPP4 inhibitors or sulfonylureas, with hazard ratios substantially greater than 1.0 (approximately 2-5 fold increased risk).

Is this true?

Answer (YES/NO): YES